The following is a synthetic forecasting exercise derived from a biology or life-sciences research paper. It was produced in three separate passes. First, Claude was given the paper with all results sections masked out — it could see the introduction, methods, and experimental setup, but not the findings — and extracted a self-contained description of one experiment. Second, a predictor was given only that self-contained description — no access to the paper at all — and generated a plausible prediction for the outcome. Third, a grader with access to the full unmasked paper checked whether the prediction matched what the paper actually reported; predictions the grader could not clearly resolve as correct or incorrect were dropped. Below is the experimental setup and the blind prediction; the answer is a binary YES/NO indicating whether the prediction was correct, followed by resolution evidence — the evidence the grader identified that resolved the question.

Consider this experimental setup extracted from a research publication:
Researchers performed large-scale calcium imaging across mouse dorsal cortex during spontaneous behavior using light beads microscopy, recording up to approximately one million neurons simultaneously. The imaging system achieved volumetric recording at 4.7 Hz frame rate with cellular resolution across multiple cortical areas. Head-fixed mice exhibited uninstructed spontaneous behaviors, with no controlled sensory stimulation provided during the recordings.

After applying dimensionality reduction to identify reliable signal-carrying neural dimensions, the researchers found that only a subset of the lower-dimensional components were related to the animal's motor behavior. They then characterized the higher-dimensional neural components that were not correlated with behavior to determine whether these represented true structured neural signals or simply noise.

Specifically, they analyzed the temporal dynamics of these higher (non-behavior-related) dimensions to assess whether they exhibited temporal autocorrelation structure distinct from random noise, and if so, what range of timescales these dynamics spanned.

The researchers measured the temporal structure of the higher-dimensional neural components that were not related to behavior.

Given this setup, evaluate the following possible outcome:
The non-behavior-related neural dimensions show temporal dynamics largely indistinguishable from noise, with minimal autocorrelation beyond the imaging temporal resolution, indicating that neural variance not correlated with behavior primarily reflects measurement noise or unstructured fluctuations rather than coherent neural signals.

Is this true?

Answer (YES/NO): NO